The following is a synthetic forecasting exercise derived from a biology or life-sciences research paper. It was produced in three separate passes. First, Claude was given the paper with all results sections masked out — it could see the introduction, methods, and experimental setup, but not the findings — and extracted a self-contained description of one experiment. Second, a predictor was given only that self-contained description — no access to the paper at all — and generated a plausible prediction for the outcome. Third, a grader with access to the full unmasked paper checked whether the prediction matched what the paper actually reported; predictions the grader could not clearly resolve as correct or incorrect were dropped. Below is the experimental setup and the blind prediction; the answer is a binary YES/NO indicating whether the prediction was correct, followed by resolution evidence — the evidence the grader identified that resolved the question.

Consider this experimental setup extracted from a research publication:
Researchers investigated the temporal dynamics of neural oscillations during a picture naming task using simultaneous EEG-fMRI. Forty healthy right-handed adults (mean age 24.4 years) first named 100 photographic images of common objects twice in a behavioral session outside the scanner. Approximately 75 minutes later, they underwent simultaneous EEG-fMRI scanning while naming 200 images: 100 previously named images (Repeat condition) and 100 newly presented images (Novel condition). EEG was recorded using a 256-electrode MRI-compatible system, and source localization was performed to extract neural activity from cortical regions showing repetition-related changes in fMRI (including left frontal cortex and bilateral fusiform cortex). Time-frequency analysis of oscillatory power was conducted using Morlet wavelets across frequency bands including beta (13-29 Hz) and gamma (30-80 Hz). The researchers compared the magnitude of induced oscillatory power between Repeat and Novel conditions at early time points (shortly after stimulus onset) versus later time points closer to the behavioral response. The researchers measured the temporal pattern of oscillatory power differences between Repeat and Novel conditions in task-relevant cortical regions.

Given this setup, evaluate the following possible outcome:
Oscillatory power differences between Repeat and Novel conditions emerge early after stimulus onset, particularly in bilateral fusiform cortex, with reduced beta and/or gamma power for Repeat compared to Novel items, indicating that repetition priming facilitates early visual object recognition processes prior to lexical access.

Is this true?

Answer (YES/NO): NO